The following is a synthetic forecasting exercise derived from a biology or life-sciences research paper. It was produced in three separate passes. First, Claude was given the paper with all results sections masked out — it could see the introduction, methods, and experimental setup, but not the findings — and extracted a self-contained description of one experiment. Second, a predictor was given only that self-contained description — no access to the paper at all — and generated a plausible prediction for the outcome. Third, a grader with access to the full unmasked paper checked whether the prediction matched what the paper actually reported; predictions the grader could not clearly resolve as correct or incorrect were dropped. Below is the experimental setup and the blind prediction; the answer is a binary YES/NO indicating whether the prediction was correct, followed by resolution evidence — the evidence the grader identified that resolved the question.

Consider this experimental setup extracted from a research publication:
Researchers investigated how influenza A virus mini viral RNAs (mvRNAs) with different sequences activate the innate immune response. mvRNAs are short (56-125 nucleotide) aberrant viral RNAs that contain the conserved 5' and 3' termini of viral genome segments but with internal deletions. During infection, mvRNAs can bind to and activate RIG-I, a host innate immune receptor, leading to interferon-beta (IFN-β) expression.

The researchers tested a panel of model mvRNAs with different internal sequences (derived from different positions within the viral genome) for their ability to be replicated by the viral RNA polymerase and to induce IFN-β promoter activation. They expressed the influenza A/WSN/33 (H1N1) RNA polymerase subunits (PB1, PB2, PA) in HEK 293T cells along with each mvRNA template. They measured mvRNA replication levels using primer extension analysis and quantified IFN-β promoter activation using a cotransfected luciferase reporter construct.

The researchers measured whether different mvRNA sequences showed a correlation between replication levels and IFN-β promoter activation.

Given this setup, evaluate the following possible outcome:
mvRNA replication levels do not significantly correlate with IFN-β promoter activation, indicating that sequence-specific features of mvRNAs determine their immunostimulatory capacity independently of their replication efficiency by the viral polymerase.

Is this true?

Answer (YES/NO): NO